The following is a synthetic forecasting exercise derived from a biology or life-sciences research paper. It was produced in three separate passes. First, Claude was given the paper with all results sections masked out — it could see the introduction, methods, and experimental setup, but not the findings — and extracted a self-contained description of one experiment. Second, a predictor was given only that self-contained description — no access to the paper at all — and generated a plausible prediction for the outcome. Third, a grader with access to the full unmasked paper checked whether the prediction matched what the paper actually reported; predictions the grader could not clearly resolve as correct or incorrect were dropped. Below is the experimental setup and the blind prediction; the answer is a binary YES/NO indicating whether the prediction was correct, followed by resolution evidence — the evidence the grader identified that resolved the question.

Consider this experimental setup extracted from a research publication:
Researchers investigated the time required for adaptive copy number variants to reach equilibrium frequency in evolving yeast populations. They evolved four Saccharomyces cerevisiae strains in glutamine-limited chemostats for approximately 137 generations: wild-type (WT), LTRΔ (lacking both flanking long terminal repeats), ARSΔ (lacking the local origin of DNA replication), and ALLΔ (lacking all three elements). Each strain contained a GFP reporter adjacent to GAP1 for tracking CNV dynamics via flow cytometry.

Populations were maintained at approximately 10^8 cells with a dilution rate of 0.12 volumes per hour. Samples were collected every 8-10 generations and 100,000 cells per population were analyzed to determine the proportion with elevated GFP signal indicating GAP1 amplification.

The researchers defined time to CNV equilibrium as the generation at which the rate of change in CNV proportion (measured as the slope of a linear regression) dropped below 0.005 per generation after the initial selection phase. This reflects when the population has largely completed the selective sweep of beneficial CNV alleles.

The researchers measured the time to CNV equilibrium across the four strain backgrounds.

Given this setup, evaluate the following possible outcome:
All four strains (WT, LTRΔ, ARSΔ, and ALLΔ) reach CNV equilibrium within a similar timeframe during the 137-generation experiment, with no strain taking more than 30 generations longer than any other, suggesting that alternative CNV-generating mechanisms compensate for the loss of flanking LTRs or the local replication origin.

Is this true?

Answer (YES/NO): NO